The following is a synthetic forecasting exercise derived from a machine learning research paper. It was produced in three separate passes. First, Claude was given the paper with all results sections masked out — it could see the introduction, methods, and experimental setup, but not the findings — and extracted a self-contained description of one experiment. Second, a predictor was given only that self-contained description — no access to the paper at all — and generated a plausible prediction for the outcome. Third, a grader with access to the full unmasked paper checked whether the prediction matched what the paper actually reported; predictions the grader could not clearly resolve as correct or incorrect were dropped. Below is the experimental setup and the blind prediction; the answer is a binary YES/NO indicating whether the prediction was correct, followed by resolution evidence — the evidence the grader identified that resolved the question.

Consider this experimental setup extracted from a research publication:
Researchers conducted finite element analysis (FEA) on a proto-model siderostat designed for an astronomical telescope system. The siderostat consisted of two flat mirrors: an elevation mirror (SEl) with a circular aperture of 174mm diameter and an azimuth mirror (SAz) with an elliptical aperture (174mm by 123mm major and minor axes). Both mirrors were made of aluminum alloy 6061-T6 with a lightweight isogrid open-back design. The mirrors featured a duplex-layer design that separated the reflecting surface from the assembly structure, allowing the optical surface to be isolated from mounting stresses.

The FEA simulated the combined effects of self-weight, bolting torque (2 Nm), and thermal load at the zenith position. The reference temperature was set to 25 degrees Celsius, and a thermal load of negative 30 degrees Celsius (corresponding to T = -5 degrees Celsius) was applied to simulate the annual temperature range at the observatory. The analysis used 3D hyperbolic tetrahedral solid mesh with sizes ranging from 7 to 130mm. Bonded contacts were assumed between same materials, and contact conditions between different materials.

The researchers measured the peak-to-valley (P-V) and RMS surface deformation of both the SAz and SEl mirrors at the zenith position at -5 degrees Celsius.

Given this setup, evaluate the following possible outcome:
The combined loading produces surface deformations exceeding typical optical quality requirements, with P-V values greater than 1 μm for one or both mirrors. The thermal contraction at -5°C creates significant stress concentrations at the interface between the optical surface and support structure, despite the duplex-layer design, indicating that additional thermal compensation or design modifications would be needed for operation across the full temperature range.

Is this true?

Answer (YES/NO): NO